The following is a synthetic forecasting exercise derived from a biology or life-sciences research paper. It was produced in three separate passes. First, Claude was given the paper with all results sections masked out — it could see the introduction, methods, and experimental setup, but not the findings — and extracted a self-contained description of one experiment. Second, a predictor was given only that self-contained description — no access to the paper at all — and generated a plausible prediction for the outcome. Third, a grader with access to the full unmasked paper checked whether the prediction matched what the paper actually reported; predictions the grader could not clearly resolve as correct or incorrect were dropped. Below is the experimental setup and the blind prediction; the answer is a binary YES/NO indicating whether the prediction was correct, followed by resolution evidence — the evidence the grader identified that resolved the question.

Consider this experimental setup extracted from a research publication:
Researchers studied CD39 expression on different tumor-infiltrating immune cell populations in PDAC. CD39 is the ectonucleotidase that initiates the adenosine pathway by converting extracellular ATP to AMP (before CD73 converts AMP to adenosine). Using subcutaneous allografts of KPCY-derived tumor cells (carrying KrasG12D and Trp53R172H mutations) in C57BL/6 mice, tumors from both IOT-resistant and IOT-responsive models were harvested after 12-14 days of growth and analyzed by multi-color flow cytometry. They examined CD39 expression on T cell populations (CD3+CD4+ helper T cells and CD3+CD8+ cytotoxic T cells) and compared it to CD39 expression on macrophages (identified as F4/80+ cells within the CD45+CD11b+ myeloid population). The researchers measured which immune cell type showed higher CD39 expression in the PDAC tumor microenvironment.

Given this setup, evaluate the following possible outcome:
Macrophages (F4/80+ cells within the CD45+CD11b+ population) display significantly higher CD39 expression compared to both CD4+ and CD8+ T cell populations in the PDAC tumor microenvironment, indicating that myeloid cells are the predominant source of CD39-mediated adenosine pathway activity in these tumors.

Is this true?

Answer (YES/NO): YES